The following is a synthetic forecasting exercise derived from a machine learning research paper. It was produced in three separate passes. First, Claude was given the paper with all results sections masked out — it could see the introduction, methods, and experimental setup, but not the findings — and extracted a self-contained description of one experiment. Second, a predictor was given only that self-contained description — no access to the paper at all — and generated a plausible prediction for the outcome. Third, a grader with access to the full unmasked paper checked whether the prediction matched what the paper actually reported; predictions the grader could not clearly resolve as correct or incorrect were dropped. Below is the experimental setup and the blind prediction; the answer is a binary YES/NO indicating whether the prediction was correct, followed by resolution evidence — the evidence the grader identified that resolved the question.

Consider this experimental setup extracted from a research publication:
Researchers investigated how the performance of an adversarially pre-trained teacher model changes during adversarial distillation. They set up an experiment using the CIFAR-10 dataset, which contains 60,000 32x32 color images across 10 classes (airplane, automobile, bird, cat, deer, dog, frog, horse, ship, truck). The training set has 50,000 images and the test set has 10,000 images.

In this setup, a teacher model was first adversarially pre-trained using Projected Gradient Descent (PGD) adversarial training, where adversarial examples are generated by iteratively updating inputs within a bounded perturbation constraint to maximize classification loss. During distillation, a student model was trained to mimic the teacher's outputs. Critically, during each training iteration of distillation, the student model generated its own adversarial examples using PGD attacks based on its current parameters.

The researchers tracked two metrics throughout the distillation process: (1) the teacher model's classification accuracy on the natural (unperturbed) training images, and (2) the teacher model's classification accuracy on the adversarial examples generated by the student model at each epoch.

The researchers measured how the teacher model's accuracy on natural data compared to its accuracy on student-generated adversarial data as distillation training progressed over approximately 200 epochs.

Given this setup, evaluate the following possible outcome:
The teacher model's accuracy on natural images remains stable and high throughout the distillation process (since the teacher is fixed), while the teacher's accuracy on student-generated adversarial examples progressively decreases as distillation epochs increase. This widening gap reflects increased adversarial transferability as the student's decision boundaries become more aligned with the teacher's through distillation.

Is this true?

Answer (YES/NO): YES